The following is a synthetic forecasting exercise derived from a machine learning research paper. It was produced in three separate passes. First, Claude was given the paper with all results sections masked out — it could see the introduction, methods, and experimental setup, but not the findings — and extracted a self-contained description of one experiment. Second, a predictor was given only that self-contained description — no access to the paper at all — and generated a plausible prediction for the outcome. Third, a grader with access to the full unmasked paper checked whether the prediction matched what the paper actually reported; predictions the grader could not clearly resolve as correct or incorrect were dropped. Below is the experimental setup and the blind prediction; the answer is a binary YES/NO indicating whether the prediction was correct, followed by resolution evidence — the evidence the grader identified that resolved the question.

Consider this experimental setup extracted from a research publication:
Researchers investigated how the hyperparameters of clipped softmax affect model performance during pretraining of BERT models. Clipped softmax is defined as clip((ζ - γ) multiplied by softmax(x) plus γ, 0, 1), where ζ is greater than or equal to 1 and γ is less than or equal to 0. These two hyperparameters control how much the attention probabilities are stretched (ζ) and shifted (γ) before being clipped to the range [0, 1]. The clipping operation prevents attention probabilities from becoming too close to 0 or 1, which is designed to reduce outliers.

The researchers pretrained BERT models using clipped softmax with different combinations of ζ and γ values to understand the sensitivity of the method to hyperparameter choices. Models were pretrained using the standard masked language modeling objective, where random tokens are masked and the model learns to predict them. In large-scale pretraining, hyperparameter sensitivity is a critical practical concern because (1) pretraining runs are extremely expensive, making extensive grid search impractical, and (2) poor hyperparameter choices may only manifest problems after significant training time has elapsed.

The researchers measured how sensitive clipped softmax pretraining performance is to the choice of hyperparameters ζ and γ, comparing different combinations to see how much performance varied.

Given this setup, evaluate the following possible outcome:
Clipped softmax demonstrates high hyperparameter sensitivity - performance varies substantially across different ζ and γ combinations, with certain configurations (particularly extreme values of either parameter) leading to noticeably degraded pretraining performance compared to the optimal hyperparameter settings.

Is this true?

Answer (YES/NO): YES